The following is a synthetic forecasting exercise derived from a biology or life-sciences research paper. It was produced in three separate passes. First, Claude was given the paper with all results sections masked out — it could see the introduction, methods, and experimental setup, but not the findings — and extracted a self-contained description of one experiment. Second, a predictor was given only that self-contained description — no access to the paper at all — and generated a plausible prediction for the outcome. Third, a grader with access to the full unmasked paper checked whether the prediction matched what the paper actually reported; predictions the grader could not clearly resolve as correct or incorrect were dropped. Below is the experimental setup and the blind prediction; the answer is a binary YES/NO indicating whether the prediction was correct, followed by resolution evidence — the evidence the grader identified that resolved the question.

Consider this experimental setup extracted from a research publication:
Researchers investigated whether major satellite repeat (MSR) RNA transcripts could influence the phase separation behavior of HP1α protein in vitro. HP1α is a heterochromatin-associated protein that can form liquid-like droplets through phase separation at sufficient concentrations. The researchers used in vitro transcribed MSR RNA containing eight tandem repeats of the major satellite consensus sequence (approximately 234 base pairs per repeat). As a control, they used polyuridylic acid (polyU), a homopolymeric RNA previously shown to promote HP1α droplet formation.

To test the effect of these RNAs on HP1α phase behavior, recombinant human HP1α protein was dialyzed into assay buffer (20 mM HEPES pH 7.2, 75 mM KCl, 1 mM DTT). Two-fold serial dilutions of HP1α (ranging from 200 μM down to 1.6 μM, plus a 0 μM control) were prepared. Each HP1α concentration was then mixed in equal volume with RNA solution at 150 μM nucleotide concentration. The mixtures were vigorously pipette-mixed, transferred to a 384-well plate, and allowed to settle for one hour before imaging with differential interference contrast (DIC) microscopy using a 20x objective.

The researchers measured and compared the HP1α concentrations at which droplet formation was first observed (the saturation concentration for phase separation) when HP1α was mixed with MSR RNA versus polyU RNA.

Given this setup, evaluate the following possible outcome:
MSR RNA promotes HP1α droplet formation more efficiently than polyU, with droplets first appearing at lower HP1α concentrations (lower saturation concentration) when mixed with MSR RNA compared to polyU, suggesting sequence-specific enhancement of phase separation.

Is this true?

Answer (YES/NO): NO